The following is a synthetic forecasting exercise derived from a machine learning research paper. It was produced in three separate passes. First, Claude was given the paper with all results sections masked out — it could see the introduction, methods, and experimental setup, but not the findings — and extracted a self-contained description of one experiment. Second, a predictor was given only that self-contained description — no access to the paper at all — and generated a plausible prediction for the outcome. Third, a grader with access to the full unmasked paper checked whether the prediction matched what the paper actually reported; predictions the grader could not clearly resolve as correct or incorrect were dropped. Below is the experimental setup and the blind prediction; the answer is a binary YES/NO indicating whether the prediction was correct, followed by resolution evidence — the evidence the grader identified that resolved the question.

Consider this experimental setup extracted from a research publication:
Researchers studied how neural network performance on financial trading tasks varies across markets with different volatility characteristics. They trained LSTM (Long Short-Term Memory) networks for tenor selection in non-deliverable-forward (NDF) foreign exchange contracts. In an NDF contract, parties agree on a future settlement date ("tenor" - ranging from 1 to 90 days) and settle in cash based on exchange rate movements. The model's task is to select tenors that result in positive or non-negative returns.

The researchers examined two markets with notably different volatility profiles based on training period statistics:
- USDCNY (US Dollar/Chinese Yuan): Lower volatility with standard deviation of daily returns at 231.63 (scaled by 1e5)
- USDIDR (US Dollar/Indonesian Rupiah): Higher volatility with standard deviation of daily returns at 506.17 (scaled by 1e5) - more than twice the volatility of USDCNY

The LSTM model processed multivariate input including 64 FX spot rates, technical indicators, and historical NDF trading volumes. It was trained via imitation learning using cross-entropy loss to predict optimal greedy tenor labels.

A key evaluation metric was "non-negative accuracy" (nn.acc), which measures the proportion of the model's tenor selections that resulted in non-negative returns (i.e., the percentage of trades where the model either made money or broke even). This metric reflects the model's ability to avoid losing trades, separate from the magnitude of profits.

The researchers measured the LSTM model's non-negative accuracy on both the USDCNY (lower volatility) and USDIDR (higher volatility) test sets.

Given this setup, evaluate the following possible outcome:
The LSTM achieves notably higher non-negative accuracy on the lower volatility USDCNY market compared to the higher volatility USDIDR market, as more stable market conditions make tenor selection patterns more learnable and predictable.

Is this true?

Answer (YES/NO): NO